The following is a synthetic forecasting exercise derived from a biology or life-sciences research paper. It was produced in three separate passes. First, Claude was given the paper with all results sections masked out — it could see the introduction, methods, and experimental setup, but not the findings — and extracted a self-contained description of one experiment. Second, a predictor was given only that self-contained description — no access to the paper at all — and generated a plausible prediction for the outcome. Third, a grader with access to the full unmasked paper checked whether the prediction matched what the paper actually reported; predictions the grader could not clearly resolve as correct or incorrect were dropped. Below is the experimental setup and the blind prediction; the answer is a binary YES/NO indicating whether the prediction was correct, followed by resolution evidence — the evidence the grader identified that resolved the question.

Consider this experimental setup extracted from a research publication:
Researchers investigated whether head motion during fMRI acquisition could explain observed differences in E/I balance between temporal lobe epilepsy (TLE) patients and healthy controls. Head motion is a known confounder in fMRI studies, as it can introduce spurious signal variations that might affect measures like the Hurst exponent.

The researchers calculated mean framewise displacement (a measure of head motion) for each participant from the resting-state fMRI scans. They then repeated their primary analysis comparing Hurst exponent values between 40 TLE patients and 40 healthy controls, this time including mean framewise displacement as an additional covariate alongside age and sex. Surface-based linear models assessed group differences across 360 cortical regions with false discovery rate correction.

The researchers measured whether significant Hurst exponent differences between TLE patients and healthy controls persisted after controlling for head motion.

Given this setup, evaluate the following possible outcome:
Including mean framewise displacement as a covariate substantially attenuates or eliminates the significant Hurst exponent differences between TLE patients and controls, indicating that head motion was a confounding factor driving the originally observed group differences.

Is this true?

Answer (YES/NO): NO